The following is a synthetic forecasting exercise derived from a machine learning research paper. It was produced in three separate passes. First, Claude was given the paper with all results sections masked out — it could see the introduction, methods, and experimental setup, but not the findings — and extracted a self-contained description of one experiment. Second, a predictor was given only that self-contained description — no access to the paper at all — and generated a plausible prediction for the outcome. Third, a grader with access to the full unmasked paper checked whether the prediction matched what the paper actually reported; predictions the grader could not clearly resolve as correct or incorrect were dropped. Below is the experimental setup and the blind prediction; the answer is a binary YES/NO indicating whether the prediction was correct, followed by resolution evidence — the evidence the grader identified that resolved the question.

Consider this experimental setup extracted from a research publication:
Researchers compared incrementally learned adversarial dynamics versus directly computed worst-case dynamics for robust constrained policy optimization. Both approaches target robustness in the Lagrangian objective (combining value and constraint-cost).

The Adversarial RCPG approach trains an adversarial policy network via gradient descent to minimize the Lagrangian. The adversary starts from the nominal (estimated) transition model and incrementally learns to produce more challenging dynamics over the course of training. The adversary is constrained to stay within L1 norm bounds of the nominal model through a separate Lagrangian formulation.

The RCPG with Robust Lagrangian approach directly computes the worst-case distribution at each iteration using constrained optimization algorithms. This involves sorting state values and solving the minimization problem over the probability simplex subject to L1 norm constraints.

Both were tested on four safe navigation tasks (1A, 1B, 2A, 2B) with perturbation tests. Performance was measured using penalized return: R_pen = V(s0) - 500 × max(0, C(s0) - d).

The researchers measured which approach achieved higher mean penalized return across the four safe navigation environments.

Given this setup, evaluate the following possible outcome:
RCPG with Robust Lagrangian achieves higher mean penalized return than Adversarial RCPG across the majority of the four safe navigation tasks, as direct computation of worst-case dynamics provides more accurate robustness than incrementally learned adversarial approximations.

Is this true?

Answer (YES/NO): NO